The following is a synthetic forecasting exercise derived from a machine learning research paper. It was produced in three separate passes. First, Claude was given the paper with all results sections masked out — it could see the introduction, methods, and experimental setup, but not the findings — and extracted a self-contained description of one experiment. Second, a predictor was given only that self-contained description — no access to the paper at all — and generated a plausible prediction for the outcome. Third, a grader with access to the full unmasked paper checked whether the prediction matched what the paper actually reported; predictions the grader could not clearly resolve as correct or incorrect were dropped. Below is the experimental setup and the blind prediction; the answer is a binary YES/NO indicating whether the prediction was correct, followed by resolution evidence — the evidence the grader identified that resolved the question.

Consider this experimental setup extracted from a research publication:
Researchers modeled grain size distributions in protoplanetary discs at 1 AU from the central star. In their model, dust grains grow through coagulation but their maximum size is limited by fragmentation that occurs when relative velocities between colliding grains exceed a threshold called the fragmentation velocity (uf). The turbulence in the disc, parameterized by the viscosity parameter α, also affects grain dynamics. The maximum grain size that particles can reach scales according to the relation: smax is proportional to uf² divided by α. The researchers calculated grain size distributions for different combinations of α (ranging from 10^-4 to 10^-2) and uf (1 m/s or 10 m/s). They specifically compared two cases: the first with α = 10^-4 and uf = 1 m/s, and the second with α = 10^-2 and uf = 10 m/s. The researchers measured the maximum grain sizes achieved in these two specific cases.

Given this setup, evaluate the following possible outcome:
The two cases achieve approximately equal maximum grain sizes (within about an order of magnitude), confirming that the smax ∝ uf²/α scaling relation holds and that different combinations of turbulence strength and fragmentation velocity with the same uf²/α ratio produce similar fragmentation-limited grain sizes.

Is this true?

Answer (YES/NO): YES